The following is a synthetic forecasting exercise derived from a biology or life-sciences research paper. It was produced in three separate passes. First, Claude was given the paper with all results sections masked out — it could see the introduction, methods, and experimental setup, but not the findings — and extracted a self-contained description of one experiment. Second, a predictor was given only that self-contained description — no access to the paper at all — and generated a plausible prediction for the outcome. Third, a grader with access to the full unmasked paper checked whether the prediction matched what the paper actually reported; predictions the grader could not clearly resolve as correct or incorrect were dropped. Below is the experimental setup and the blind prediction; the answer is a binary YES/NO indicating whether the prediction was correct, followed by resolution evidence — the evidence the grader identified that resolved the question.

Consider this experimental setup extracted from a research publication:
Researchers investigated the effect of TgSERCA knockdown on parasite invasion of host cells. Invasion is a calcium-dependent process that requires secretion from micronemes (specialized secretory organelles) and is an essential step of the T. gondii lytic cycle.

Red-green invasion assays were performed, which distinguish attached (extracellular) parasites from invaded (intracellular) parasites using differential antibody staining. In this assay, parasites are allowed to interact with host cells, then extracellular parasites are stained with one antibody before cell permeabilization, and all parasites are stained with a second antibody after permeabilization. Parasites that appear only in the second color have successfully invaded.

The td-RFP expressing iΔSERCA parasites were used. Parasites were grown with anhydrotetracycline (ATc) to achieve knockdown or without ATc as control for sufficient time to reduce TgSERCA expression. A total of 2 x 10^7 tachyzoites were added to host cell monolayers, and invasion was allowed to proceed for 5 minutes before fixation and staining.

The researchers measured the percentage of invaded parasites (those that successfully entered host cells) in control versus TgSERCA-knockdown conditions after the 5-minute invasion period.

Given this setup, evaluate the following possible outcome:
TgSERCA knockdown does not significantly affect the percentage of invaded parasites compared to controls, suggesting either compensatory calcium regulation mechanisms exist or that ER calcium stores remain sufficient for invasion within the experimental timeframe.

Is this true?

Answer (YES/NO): NO